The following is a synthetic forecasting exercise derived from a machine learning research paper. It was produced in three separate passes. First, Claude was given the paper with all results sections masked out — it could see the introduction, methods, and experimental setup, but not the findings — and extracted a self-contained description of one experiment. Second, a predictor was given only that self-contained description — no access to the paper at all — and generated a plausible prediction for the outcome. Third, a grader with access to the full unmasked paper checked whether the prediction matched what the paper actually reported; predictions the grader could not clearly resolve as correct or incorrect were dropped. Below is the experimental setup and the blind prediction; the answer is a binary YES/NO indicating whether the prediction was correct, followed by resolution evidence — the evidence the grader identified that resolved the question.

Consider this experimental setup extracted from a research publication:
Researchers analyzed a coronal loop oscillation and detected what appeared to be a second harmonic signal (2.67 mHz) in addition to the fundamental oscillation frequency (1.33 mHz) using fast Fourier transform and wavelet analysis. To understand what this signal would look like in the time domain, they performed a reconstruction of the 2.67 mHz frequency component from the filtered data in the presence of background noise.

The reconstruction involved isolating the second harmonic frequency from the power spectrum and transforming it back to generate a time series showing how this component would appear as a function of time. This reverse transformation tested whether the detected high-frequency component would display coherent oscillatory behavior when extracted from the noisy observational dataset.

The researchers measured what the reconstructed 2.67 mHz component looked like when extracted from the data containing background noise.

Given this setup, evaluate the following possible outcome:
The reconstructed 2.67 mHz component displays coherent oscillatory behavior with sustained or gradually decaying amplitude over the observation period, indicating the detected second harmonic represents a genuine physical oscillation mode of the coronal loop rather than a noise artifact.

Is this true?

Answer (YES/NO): NO